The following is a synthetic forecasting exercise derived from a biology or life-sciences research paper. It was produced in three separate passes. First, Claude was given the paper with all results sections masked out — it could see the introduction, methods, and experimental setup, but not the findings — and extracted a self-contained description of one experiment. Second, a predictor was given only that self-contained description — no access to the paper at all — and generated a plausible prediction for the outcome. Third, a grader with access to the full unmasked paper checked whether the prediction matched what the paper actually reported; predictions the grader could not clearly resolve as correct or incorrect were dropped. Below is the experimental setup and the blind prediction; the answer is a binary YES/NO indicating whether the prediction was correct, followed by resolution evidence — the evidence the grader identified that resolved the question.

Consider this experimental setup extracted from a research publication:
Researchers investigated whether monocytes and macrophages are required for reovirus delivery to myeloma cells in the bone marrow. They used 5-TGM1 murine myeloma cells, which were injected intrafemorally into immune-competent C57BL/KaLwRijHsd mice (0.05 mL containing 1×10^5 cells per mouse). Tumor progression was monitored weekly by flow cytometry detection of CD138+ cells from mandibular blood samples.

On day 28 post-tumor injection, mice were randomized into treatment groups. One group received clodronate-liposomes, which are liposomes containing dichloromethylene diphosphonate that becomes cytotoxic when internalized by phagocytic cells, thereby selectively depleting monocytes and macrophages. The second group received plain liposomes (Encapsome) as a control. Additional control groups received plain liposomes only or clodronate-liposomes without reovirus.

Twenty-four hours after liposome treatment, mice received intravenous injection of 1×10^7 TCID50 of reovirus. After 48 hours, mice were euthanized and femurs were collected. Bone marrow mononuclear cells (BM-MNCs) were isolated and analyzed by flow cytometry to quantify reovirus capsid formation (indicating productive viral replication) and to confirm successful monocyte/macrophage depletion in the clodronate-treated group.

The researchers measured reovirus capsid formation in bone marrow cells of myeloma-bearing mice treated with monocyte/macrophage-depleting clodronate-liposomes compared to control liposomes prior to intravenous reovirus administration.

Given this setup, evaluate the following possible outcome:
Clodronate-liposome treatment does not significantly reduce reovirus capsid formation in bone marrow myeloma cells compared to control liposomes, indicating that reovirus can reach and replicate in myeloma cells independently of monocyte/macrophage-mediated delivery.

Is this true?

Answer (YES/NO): NO